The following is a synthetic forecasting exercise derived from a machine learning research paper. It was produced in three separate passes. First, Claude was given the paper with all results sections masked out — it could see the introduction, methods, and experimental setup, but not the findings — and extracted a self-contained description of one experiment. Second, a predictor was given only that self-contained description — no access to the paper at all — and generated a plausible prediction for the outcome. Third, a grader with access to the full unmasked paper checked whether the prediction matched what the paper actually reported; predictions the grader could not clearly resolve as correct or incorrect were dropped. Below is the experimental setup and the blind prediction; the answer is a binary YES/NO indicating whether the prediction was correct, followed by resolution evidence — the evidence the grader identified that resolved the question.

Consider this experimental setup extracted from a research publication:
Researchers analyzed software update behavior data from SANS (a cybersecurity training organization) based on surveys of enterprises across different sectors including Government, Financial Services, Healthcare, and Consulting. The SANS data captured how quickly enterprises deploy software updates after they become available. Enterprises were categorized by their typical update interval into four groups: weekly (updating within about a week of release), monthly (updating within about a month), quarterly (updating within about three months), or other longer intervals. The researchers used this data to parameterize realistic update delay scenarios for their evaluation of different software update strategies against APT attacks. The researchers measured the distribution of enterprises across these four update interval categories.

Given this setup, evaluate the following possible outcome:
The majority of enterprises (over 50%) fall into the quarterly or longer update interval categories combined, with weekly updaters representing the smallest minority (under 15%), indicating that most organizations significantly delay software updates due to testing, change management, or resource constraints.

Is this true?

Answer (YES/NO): NO